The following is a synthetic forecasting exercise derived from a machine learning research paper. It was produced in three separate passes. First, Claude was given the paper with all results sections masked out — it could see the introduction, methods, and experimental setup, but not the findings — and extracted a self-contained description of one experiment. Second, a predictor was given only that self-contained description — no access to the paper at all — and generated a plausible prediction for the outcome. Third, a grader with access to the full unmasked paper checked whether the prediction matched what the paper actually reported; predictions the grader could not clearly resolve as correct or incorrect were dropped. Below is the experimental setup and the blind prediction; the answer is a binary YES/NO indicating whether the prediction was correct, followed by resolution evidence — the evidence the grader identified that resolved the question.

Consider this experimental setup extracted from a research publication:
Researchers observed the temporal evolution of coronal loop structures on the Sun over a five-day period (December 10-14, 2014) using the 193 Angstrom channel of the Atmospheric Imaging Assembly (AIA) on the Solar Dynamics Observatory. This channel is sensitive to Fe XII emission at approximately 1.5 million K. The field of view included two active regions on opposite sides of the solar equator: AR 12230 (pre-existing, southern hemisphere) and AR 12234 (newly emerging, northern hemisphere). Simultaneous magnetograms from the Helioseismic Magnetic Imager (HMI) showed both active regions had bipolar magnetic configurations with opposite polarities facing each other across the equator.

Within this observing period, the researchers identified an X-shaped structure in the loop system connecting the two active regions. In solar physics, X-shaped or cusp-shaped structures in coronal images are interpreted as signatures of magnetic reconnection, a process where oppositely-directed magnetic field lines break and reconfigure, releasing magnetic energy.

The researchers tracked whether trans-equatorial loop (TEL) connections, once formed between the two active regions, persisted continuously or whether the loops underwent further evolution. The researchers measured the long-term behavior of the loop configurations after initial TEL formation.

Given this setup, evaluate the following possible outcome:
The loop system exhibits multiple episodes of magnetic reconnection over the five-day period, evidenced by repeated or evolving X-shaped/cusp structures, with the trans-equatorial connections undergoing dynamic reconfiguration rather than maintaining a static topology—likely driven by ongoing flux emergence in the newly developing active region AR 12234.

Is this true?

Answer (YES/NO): YES